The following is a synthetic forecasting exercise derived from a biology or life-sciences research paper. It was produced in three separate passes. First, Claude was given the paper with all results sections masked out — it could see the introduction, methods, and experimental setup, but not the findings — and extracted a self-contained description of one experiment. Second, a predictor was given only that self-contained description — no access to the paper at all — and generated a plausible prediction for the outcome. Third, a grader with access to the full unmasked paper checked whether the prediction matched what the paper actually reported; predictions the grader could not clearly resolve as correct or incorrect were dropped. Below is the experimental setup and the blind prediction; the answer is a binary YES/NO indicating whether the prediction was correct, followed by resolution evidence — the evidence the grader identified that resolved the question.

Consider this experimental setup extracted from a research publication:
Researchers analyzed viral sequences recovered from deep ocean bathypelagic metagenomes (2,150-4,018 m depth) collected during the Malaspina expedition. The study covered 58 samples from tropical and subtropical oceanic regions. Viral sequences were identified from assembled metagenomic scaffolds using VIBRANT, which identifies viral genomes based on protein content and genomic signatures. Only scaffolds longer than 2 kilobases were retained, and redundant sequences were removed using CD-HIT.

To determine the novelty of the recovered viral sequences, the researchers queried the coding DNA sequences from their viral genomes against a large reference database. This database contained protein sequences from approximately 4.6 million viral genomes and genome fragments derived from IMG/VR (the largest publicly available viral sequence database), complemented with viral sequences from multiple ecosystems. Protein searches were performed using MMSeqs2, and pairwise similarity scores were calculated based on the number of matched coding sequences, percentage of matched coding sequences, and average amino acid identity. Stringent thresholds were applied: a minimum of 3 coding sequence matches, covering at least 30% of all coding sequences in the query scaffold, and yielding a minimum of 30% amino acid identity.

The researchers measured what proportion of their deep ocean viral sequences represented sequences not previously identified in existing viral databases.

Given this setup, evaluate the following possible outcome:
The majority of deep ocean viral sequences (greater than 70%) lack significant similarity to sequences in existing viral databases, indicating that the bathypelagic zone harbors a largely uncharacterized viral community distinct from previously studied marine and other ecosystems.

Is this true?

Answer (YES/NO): YES